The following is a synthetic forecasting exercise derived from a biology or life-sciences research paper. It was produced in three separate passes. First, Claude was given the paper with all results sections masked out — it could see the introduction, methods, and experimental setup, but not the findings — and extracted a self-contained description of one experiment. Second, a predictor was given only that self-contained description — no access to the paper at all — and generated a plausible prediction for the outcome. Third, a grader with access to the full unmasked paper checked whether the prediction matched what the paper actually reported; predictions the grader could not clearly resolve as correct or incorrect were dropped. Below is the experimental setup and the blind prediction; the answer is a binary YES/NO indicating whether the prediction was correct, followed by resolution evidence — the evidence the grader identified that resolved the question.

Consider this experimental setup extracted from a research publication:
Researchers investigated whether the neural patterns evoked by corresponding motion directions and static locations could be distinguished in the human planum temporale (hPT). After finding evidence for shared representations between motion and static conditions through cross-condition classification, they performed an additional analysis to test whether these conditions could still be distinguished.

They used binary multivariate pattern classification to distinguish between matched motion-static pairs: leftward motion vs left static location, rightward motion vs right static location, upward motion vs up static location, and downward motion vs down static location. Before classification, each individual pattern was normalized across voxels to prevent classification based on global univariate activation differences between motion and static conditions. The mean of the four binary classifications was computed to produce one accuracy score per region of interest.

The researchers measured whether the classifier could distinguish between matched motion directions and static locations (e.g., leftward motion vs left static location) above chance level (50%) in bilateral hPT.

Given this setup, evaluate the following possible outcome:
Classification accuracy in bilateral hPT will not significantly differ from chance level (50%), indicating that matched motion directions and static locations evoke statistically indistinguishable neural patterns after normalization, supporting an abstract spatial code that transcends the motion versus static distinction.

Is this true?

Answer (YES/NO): NO